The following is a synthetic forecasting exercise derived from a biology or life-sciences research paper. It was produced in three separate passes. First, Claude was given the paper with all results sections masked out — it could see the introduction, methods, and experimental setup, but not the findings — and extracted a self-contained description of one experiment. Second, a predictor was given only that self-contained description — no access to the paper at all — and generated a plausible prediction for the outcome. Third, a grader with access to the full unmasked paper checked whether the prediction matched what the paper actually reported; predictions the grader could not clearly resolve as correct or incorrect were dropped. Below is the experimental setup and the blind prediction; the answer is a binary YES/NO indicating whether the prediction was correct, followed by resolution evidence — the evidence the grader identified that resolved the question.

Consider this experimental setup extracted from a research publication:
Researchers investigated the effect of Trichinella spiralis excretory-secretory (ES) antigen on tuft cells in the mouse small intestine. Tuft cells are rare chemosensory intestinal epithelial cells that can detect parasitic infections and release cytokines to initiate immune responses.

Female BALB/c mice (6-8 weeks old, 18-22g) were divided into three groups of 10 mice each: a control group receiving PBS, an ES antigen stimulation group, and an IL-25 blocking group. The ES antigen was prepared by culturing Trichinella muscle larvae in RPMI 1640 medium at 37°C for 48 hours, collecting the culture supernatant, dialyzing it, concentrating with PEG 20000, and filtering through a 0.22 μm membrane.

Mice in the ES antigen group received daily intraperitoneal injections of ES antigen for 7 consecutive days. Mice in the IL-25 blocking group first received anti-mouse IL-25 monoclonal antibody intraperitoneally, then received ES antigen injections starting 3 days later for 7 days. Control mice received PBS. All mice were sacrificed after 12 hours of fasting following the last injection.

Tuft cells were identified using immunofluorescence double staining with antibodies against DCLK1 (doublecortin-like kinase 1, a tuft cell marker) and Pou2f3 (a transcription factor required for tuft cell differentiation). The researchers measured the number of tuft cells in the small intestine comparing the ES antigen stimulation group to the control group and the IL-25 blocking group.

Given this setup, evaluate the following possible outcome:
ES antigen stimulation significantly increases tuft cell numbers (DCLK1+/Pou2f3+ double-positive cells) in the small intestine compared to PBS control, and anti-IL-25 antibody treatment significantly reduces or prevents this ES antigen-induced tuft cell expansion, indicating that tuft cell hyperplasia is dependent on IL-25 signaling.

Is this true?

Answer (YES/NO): YES